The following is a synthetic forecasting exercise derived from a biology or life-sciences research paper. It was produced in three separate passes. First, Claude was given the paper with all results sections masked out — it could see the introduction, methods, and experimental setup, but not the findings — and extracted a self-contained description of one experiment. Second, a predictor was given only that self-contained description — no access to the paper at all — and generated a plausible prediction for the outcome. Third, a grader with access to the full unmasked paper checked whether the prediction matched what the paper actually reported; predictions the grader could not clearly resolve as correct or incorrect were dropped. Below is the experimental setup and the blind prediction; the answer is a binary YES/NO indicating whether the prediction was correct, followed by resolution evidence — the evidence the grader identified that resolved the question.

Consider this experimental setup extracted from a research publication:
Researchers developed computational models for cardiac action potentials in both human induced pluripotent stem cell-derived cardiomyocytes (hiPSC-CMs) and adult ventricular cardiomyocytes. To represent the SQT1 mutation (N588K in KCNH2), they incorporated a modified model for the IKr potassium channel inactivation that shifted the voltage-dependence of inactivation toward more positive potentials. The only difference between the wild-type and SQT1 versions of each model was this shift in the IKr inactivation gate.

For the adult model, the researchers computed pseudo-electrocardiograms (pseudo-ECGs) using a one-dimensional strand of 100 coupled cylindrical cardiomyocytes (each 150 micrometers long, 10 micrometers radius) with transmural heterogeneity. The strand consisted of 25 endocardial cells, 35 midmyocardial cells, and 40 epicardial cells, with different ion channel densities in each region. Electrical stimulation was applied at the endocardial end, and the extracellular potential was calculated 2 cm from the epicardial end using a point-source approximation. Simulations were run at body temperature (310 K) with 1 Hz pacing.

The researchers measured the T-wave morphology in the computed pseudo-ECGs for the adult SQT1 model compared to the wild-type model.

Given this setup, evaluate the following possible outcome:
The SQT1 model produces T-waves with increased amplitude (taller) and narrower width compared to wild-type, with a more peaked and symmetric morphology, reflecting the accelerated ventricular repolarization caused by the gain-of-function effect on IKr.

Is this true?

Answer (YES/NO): NO